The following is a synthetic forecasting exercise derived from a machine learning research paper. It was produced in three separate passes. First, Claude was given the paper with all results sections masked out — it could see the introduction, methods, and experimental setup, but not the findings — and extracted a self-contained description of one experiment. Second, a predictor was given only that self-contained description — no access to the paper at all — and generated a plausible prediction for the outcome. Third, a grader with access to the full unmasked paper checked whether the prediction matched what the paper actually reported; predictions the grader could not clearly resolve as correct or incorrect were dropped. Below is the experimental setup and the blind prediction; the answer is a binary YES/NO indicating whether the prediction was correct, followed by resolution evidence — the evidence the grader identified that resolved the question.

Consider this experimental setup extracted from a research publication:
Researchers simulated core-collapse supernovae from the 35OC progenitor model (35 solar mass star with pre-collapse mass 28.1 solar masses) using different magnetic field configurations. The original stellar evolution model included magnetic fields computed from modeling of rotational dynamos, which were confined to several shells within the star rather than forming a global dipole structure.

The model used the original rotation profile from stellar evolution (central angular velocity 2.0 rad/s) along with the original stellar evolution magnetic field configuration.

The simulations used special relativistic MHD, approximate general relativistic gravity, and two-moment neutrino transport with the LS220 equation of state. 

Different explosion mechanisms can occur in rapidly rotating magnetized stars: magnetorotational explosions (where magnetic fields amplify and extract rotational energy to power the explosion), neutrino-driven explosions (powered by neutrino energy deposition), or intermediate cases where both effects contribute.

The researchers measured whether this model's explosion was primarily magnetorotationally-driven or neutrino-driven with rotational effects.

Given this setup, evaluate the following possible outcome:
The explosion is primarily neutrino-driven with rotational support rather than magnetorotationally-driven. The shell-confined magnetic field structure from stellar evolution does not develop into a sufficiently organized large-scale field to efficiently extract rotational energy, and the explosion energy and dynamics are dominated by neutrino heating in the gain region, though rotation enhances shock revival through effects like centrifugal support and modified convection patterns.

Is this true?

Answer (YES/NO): NO